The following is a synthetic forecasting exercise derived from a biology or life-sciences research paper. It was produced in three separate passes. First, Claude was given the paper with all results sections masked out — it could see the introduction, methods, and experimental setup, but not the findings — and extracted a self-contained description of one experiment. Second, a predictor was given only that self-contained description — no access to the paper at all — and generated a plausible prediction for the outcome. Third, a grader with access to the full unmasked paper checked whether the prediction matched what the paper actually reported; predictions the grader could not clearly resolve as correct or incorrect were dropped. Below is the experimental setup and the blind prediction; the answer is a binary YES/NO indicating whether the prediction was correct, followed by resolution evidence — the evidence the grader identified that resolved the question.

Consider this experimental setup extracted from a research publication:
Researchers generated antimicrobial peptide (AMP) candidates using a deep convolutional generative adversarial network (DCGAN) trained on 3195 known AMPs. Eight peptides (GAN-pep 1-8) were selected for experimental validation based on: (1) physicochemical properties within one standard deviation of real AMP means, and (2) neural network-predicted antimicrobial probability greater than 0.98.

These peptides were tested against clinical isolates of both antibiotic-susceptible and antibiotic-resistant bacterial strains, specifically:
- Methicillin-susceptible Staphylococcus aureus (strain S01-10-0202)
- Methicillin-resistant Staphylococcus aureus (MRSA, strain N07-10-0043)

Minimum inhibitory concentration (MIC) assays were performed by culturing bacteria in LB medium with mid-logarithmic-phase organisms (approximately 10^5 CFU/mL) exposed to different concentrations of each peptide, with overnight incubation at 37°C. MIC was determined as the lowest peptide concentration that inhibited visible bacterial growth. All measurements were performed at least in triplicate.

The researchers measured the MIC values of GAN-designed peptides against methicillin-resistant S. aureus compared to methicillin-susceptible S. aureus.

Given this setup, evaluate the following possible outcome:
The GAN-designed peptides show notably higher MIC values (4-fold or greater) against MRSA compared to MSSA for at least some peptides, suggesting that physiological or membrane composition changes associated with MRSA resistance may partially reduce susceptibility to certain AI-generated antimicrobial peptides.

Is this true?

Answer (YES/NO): YES